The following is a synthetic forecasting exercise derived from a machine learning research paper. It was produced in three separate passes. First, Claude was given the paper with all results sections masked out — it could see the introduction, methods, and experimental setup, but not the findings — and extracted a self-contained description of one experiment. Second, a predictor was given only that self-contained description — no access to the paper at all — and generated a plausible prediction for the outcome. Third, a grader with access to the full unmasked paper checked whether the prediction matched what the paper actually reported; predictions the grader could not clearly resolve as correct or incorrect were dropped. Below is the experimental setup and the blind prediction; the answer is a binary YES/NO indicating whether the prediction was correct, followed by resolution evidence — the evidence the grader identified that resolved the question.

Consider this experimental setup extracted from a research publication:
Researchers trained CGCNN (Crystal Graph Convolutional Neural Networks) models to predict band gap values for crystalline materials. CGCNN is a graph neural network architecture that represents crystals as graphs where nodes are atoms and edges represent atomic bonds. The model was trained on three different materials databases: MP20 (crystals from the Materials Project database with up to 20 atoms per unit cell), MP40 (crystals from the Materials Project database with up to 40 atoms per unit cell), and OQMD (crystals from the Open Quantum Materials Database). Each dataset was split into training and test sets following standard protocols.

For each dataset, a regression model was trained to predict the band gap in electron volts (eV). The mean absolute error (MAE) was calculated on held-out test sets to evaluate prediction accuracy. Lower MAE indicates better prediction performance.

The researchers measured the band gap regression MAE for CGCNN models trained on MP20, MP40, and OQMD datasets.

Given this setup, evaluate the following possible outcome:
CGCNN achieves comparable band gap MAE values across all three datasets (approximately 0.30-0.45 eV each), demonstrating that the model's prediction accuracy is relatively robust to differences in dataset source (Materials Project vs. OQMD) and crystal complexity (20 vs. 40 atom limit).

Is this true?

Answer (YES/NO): NO